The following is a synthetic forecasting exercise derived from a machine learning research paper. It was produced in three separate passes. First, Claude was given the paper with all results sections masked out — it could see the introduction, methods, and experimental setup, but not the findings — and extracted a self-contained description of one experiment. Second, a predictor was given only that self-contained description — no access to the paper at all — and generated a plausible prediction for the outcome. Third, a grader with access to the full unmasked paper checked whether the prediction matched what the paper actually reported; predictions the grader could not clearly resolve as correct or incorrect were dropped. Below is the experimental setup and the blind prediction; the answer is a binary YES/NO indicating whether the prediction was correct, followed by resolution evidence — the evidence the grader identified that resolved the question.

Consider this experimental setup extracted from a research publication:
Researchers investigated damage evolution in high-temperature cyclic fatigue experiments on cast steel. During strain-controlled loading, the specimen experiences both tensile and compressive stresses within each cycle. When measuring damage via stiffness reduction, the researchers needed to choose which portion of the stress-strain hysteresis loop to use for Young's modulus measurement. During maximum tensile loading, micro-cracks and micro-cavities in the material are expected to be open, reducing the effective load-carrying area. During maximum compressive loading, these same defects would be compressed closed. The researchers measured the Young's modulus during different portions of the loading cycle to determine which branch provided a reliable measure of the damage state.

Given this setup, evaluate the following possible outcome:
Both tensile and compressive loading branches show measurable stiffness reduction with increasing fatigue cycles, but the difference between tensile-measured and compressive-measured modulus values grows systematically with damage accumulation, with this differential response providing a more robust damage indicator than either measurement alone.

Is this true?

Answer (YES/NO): NO